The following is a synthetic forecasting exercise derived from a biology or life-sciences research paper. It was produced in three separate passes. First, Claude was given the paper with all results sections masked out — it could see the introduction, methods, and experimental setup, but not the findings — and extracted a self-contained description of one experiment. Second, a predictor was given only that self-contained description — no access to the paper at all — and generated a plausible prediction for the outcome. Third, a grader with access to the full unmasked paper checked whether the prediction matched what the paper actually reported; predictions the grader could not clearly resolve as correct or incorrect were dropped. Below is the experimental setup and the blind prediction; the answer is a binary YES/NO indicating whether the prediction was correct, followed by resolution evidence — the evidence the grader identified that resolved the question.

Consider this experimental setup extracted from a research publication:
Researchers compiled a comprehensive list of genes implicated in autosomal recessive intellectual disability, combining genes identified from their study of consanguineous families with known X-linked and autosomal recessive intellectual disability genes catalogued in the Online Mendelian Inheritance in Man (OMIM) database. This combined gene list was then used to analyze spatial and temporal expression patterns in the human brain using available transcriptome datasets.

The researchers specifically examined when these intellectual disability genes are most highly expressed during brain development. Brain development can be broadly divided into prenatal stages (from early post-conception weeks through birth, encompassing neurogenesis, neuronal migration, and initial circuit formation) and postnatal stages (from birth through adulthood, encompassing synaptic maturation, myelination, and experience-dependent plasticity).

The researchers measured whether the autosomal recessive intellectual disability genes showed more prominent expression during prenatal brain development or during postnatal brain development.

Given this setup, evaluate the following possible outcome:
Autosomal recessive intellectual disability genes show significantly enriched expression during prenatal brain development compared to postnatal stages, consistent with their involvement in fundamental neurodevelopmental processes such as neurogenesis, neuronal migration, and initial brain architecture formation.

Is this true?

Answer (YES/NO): YES